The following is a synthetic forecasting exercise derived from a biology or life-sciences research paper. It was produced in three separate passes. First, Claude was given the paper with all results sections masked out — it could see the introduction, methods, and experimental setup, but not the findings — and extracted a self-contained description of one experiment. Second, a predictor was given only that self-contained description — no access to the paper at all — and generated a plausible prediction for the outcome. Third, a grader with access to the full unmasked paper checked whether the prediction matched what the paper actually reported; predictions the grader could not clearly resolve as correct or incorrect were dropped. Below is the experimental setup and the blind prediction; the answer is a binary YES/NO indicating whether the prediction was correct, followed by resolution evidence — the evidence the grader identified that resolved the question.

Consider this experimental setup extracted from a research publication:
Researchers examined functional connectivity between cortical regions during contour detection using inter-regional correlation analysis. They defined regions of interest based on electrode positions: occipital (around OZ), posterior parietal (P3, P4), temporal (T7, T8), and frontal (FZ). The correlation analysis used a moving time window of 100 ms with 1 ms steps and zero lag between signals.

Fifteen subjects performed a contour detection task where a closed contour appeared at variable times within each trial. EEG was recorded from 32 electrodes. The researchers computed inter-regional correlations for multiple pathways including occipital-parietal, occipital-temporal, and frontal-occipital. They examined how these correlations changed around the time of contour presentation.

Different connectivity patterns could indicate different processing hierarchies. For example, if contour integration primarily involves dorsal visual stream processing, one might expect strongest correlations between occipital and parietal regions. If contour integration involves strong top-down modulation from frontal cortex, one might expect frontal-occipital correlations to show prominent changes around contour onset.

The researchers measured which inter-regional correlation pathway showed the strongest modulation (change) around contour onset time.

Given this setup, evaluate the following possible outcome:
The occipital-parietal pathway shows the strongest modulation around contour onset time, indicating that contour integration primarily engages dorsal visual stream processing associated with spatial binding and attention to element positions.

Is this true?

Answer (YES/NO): NO